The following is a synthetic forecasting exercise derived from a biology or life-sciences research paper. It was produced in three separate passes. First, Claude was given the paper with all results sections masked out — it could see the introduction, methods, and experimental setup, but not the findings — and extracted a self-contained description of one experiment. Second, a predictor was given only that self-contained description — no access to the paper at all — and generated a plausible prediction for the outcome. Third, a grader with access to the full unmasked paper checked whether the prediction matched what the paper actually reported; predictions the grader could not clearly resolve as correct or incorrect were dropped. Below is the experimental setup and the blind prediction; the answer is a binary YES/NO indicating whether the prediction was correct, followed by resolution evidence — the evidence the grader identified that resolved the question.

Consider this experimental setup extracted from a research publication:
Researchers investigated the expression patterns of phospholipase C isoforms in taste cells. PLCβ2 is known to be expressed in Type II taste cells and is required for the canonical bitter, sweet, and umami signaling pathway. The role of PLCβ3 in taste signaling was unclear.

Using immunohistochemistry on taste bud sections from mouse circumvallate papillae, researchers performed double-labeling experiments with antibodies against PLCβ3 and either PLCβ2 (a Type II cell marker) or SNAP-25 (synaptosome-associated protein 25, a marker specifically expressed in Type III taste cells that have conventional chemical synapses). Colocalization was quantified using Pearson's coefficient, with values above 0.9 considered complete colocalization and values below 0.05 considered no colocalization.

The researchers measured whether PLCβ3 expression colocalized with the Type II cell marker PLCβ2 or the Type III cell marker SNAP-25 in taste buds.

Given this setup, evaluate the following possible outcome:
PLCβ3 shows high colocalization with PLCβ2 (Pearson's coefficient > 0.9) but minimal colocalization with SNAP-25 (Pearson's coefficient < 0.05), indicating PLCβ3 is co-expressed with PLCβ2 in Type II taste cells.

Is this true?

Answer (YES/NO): NO